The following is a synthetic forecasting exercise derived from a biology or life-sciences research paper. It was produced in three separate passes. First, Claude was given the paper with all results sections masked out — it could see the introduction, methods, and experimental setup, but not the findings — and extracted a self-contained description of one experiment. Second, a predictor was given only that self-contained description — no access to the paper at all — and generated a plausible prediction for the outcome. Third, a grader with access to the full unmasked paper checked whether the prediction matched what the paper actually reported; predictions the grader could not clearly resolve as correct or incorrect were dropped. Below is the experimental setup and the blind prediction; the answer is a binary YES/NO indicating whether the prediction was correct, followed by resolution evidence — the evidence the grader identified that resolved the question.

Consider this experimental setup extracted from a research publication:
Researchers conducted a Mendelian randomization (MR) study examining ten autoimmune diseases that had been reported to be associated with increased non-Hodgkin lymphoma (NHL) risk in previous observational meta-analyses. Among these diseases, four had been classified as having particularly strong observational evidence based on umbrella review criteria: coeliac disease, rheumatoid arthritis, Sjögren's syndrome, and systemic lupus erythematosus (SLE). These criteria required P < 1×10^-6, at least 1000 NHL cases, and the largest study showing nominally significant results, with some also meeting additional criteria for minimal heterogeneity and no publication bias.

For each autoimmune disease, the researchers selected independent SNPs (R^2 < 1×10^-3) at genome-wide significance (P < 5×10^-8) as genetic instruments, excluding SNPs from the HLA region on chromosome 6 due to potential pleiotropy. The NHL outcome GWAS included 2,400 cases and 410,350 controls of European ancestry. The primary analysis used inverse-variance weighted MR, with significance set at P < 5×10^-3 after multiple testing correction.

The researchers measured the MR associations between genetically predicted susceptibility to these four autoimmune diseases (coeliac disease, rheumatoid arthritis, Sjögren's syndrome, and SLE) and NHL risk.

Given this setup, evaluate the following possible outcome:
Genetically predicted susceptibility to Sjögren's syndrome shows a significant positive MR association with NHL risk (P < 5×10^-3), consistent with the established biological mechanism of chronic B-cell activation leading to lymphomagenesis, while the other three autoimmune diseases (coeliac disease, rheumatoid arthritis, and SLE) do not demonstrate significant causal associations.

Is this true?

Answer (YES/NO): NO